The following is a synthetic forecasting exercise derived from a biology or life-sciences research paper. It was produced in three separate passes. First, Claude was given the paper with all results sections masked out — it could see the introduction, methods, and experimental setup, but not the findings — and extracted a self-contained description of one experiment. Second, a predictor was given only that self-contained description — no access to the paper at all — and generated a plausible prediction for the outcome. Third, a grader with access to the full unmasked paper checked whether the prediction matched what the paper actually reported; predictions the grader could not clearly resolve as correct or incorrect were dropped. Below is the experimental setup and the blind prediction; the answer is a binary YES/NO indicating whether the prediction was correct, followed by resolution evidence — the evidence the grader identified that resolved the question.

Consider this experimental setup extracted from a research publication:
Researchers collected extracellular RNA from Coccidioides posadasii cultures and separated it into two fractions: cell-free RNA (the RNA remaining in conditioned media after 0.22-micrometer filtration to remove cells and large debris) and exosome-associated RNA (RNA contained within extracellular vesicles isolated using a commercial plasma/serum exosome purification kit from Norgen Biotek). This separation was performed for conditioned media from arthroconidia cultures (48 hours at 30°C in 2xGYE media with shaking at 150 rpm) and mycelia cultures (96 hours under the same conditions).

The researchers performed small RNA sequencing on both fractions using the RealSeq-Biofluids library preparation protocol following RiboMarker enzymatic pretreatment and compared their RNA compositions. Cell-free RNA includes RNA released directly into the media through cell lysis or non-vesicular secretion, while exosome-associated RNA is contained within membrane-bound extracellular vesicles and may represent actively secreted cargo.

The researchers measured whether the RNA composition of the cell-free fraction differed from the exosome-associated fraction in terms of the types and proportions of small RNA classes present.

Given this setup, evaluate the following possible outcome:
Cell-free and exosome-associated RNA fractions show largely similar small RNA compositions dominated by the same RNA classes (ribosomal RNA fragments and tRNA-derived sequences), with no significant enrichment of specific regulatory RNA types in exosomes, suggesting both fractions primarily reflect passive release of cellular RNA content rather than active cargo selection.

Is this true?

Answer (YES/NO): NO